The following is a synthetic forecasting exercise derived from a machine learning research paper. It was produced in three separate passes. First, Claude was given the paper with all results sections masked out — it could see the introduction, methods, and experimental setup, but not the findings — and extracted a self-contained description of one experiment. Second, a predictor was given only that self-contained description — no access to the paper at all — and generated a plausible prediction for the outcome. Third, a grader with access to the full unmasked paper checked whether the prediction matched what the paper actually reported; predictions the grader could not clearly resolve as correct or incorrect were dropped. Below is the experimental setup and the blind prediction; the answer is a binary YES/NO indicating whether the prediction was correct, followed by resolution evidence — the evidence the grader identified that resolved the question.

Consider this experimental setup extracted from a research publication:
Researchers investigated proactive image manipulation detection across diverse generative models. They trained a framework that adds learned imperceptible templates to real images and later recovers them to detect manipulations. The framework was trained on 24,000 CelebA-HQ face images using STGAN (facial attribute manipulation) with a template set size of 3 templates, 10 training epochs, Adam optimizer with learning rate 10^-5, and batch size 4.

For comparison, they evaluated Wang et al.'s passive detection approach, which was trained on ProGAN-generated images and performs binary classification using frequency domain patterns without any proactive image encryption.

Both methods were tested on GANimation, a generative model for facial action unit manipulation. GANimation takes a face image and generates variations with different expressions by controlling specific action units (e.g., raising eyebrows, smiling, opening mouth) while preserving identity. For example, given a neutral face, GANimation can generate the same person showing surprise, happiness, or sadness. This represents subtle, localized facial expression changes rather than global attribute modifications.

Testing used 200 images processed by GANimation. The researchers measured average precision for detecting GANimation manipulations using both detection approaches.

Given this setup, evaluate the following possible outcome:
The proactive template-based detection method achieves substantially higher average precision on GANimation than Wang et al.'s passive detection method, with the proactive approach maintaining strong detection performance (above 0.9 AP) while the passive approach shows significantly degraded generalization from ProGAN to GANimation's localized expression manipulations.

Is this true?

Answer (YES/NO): NO